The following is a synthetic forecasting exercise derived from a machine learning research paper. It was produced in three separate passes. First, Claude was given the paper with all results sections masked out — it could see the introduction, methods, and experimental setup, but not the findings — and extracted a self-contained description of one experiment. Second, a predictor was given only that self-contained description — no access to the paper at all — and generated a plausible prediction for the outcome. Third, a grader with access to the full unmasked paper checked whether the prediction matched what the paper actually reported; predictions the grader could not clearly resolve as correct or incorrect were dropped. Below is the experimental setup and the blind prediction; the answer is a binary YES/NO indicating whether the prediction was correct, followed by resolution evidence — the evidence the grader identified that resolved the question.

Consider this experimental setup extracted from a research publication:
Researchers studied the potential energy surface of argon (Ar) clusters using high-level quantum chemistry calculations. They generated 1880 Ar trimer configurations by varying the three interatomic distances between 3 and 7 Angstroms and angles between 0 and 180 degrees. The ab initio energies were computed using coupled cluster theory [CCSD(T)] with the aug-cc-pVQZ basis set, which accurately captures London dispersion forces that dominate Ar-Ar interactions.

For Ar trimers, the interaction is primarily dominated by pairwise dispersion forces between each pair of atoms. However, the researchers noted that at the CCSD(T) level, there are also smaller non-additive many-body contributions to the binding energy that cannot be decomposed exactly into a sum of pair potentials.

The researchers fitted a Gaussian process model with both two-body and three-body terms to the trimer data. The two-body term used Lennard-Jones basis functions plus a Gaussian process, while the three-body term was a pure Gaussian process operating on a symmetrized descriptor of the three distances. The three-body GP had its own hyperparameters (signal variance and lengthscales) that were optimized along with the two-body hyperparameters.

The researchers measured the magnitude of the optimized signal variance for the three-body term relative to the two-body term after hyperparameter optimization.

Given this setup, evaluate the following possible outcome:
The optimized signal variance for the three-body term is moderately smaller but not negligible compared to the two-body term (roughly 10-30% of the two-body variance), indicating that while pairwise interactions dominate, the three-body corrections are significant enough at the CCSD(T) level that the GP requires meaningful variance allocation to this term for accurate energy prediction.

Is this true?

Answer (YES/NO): NO